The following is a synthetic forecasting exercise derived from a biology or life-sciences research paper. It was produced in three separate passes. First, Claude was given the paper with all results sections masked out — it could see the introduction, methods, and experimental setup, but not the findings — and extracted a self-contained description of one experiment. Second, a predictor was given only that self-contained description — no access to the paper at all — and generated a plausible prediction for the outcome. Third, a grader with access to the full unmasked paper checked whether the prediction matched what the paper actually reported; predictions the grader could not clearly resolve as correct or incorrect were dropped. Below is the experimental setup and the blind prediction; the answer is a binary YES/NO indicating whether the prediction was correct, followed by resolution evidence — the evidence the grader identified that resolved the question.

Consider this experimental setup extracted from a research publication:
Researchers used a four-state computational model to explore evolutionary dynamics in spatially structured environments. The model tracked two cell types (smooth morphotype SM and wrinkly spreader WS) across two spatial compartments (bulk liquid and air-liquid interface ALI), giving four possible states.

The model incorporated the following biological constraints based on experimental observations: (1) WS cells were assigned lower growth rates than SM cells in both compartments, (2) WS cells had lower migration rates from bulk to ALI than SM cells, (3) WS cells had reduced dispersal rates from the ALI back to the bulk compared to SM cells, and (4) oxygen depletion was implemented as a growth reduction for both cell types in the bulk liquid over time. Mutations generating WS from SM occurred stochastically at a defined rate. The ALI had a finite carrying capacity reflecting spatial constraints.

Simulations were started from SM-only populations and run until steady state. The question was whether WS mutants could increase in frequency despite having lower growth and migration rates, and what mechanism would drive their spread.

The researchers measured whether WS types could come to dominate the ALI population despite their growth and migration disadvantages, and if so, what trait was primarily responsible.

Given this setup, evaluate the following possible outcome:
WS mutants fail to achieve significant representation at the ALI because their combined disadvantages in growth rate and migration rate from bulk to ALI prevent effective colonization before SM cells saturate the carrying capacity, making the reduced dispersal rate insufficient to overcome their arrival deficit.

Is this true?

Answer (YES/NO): NO